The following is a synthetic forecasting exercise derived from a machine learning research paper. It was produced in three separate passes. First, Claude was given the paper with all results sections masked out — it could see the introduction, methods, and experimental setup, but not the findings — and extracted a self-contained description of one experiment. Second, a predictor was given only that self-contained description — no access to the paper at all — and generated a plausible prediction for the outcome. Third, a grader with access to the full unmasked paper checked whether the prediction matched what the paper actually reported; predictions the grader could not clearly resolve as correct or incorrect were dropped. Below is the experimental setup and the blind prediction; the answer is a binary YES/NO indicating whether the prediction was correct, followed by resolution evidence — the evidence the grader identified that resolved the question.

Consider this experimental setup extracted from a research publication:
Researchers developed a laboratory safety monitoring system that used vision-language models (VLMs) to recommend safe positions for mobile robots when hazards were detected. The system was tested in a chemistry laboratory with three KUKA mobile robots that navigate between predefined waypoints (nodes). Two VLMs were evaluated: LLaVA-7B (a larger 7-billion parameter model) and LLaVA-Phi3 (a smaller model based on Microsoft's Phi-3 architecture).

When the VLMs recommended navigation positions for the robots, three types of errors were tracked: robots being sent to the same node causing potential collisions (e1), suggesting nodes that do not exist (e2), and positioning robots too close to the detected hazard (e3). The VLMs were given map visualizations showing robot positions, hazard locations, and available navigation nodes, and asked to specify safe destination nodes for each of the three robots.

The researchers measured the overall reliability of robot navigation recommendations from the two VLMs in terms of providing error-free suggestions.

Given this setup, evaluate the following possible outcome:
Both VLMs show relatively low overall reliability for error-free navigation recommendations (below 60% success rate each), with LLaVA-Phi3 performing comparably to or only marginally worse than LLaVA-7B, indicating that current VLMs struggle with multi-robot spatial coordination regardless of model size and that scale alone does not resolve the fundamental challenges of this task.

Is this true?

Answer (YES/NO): NO